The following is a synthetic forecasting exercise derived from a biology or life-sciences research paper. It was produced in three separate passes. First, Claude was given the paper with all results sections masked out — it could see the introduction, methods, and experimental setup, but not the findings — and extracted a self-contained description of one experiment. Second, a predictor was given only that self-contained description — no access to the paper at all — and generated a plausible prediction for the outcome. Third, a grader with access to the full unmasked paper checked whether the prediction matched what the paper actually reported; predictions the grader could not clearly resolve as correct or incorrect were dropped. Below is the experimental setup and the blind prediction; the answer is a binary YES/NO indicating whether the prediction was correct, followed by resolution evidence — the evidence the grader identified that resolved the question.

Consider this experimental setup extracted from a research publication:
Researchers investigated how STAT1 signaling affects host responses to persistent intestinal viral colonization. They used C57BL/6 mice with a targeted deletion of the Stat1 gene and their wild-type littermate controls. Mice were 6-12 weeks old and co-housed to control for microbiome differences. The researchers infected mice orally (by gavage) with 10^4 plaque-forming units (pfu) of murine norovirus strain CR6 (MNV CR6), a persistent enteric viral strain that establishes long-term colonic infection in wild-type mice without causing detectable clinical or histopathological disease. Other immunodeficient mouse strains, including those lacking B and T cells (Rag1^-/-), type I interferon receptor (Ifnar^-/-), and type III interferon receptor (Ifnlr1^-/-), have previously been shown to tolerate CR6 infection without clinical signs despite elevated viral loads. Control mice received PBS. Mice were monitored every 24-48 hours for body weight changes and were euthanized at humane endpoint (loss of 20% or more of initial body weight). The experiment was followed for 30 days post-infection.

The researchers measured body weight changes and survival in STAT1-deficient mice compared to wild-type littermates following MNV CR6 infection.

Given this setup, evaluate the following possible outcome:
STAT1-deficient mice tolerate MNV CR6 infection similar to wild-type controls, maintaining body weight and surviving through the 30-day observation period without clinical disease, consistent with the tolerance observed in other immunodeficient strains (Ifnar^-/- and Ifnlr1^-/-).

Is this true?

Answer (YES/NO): NO